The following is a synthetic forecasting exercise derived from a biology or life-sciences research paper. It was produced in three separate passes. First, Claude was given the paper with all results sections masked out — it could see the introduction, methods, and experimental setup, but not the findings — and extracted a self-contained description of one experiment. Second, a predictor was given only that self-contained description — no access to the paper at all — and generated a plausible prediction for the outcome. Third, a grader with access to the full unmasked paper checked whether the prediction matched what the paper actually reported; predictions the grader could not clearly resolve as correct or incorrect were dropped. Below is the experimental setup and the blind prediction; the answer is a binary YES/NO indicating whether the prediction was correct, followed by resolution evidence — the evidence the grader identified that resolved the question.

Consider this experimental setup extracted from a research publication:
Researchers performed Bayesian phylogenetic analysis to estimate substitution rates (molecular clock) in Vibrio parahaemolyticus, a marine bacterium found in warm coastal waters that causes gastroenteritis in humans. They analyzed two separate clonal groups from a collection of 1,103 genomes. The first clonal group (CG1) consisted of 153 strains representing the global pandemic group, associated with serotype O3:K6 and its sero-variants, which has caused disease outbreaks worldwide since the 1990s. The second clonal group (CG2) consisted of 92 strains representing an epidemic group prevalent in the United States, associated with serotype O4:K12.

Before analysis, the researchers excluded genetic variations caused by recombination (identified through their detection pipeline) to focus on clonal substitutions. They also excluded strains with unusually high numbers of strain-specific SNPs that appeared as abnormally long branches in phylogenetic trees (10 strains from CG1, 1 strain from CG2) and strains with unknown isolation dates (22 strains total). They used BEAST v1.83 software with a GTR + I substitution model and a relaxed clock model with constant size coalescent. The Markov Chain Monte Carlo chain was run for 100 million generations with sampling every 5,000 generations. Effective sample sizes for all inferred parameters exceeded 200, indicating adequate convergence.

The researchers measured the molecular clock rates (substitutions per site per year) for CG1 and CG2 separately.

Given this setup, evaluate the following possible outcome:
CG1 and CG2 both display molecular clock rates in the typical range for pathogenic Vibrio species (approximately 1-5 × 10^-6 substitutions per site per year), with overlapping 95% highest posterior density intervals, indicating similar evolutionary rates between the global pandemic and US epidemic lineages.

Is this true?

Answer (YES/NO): NO